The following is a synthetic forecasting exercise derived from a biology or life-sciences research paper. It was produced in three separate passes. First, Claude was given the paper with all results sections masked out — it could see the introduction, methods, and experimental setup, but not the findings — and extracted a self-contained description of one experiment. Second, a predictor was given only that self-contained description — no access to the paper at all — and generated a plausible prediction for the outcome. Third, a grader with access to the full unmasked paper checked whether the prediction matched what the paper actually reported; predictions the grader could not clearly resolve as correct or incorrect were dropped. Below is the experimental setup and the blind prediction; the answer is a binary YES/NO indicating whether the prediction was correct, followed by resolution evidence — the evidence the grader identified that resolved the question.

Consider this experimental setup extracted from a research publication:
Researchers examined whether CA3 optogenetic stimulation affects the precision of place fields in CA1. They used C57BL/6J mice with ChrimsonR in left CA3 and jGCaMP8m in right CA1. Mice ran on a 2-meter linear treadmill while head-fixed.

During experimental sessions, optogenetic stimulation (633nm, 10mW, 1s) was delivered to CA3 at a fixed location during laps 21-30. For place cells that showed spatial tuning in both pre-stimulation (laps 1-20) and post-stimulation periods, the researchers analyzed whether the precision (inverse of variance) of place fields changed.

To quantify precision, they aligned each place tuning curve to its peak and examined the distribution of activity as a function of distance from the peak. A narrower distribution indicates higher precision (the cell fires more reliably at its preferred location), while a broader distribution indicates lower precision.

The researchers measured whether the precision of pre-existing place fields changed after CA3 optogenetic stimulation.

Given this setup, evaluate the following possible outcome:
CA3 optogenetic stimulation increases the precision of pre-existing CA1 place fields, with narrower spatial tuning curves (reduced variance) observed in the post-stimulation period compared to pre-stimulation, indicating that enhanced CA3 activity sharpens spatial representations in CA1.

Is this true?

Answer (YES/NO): NO